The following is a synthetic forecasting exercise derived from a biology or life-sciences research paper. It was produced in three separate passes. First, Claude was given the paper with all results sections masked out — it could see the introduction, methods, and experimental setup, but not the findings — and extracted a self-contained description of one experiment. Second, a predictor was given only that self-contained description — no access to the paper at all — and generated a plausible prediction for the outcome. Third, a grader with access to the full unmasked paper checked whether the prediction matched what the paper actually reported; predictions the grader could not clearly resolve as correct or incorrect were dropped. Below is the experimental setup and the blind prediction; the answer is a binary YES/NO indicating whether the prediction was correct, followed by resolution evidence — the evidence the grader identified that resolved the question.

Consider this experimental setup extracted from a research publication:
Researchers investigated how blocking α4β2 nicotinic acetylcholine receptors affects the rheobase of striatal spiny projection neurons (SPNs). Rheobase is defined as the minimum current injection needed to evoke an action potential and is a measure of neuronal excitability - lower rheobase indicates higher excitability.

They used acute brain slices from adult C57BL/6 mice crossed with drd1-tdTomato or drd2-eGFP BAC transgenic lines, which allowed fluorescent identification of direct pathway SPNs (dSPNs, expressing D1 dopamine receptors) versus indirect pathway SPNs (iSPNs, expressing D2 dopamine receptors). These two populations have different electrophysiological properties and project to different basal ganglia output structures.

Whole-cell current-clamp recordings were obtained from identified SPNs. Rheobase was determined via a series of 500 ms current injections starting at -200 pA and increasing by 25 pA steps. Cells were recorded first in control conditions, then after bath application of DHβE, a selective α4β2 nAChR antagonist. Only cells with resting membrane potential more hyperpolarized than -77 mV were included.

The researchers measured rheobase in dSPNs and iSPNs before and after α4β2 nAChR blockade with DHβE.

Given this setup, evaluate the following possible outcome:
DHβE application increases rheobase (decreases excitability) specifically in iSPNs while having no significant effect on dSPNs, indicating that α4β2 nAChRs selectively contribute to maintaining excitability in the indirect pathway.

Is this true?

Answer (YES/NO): NO